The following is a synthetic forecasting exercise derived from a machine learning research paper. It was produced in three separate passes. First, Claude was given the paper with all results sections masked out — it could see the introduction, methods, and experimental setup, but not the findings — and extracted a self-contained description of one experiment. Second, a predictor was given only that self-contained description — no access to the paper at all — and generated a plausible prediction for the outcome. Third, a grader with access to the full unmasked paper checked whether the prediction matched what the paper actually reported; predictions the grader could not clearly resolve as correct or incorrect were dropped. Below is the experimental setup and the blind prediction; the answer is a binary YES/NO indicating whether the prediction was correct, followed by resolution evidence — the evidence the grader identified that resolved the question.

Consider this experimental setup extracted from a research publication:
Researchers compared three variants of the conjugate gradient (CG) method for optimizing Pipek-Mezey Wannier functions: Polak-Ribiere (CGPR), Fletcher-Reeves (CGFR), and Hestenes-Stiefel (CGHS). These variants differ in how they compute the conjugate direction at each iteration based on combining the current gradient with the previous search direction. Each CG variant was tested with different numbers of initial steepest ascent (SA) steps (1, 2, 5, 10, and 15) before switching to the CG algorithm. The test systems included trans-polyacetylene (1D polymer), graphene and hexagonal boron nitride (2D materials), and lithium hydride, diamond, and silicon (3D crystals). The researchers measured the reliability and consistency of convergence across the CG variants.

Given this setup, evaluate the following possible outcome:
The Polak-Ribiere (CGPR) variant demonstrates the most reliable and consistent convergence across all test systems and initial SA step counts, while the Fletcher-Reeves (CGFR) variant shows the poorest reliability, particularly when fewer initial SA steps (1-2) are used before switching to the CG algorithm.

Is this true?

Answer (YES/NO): NO